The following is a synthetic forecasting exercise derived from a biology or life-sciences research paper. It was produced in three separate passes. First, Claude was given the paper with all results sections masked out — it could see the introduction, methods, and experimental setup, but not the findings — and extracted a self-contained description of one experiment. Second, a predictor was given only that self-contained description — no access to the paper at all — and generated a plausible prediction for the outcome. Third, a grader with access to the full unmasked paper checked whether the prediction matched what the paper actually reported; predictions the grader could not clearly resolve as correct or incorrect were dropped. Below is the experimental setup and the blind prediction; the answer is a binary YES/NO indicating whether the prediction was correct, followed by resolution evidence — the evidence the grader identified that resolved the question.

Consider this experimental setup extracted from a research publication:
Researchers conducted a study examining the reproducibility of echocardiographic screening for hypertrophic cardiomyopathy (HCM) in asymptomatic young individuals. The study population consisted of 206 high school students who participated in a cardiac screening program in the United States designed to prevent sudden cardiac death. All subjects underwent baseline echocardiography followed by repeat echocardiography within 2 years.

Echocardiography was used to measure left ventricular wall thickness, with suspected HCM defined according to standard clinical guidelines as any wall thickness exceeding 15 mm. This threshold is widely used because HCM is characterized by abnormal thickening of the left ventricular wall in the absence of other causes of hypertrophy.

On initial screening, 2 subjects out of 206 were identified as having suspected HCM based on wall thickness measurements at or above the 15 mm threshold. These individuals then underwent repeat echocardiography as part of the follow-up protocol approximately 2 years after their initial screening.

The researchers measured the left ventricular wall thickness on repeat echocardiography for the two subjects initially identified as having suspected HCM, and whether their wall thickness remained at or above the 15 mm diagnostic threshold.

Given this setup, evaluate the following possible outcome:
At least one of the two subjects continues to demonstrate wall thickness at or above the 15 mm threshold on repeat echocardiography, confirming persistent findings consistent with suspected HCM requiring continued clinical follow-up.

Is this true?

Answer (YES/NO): NO